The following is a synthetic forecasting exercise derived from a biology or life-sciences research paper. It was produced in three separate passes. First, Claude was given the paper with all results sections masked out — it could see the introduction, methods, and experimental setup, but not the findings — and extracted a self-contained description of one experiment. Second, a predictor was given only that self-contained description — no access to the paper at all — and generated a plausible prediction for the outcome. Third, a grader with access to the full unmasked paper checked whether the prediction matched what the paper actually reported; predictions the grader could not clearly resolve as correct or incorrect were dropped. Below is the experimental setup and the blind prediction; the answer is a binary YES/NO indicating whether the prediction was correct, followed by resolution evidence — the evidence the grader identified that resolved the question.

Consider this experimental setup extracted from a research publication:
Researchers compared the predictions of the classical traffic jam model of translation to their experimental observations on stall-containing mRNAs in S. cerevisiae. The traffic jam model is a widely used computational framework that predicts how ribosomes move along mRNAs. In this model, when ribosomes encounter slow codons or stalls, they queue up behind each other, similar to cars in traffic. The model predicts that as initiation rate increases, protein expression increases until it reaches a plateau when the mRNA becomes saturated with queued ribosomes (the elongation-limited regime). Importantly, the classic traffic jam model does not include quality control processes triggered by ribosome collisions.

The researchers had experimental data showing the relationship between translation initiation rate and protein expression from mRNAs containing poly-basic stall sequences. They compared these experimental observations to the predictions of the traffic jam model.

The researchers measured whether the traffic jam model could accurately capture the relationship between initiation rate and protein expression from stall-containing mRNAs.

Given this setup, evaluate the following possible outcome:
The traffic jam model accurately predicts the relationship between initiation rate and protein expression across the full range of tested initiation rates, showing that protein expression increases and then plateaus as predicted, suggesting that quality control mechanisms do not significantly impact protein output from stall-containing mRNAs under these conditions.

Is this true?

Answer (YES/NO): NO